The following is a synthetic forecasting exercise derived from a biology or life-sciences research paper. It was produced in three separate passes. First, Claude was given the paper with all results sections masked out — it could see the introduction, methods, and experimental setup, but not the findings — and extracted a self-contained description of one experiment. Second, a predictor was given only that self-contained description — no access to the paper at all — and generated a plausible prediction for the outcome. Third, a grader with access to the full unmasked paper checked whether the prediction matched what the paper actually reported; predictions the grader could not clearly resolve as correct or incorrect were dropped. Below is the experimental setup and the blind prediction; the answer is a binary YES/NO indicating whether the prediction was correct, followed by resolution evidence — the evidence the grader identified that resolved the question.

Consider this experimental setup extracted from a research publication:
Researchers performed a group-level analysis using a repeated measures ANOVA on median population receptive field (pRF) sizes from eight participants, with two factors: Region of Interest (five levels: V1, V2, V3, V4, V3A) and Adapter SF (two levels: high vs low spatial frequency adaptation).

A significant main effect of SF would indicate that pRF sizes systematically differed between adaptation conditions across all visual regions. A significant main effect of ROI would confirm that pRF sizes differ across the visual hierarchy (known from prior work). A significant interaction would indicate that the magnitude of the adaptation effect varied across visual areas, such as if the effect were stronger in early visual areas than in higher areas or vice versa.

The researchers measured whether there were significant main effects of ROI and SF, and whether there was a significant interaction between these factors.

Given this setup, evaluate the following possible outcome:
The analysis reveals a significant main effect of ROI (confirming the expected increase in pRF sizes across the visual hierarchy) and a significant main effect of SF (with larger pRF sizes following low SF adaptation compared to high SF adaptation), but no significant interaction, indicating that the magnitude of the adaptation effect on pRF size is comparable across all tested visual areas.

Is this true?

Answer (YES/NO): NO